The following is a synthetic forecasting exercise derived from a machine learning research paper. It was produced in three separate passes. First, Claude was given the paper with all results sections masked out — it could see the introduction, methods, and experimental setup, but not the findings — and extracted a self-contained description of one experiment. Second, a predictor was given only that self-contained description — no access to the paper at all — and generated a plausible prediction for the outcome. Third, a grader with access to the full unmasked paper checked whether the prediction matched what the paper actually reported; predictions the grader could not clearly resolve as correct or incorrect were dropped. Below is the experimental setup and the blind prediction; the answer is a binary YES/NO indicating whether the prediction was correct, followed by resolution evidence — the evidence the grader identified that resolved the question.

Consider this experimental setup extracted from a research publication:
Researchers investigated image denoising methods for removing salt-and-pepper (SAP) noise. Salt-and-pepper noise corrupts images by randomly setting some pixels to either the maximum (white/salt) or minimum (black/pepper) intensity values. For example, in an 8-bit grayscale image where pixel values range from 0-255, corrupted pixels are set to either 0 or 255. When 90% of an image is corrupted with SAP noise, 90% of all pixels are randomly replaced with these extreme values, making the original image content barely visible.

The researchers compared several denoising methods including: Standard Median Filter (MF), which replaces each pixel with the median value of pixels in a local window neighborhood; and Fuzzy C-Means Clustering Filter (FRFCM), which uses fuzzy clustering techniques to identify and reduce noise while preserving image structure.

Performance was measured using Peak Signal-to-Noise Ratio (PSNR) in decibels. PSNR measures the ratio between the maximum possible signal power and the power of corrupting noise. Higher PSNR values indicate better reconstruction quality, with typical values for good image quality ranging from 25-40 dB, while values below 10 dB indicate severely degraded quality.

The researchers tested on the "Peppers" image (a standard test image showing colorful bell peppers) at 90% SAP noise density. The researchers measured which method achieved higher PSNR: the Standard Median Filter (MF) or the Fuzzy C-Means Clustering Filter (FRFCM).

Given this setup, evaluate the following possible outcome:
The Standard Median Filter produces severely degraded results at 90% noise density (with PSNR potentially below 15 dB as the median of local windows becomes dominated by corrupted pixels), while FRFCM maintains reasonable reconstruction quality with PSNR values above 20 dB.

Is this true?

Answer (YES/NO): NO